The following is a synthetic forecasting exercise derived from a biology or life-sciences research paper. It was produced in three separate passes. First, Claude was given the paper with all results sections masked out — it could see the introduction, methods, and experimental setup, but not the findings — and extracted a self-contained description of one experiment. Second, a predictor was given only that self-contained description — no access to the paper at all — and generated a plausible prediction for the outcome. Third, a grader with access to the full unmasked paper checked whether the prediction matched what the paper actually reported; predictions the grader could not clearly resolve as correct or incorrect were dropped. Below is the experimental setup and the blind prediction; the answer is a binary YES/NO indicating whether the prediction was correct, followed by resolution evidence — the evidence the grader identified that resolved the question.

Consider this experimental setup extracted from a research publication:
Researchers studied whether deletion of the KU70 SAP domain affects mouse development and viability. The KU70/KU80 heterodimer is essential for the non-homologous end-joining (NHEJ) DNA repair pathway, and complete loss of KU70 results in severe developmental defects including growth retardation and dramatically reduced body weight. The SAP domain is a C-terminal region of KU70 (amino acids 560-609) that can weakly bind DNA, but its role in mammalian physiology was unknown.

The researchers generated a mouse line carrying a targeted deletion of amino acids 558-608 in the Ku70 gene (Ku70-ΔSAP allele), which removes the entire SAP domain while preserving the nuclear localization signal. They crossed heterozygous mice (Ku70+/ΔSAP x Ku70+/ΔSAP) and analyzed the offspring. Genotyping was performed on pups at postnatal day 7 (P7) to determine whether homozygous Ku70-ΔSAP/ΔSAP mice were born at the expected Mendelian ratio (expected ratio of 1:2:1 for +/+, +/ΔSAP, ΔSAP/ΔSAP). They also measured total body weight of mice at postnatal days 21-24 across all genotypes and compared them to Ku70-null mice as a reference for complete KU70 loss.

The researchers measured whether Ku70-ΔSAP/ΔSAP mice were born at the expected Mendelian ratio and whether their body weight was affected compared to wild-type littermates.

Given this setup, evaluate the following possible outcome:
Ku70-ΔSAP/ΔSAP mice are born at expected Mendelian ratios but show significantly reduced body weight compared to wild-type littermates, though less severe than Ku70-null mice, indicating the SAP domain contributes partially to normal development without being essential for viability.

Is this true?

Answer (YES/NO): NO